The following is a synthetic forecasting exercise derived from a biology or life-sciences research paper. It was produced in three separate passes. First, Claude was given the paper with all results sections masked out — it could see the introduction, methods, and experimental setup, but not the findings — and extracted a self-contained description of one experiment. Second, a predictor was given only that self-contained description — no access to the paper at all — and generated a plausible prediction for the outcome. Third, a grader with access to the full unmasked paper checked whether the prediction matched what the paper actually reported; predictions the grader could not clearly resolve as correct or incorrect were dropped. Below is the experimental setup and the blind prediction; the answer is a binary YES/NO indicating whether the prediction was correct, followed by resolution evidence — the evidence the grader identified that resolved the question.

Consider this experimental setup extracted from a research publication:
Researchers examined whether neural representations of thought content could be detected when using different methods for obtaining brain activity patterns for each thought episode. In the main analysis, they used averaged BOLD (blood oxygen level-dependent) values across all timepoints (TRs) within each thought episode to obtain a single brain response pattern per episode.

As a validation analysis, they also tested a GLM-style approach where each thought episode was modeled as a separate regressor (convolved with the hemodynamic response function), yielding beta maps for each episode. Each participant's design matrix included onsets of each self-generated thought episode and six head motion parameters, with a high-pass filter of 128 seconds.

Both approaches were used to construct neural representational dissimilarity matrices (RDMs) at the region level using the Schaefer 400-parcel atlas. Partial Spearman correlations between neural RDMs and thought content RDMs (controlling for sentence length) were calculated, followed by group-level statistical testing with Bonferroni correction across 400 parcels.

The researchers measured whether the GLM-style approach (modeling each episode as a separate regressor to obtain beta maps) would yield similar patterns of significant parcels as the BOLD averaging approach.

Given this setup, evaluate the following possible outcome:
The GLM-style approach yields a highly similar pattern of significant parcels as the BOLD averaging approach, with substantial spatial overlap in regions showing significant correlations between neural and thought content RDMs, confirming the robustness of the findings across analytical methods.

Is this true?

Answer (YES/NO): YES